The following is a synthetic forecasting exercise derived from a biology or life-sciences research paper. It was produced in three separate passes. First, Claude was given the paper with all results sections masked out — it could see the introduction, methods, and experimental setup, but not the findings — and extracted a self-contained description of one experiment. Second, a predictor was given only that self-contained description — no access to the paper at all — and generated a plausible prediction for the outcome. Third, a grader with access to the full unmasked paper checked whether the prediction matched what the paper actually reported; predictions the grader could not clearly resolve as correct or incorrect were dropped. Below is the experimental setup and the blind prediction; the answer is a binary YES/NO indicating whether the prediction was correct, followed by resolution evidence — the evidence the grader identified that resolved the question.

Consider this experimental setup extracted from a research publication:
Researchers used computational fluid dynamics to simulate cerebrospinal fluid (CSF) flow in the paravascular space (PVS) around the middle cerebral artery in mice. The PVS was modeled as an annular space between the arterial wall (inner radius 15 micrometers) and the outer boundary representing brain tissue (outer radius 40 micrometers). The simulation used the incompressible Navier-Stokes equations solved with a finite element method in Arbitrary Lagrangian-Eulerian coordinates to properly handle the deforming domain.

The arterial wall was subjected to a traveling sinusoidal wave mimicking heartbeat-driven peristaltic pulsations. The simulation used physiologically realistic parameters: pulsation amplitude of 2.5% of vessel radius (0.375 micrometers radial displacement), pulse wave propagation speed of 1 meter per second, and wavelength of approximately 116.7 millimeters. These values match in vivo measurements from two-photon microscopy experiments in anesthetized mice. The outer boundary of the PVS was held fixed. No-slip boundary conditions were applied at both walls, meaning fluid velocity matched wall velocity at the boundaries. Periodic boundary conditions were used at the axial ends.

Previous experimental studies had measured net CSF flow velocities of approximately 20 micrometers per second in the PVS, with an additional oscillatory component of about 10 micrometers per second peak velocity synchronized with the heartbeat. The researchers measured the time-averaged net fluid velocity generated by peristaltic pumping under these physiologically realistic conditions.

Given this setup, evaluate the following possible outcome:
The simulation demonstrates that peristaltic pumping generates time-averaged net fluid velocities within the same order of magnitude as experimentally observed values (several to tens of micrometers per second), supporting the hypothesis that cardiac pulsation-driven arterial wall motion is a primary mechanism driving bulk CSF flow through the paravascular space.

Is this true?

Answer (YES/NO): NO